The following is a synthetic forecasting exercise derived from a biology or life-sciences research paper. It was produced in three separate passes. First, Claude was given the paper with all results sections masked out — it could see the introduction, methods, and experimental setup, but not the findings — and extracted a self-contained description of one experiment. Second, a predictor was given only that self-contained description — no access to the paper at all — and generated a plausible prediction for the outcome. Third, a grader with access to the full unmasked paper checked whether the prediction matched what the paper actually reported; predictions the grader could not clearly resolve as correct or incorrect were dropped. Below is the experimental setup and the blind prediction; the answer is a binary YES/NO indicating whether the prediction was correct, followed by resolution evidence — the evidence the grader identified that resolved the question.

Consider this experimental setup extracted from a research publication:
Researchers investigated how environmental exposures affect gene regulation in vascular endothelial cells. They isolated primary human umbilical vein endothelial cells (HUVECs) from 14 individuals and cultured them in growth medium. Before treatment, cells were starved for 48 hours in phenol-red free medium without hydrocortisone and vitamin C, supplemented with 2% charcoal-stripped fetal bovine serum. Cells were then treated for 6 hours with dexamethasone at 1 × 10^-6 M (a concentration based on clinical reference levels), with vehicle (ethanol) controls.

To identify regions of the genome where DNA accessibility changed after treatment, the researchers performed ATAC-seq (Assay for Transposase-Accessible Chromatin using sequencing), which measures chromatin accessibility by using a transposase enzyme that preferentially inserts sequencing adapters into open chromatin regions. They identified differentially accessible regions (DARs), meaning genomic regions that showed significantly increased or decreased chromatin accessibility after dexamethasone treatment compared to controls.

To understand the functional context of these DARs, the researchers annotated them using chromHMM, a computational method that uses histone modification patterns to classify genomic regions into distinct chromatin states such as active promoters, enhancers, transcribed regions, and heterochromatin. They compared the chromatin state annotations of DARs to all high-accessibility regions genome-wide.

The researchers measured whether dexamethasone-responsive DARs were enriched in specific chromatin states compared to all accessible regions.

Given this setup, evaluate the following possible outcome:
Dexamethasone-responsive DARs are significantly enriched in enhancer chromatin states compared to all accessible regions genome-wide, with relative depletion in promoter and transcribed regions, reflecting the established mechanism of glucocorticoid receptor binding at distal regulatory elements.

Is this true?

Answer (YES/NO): NO